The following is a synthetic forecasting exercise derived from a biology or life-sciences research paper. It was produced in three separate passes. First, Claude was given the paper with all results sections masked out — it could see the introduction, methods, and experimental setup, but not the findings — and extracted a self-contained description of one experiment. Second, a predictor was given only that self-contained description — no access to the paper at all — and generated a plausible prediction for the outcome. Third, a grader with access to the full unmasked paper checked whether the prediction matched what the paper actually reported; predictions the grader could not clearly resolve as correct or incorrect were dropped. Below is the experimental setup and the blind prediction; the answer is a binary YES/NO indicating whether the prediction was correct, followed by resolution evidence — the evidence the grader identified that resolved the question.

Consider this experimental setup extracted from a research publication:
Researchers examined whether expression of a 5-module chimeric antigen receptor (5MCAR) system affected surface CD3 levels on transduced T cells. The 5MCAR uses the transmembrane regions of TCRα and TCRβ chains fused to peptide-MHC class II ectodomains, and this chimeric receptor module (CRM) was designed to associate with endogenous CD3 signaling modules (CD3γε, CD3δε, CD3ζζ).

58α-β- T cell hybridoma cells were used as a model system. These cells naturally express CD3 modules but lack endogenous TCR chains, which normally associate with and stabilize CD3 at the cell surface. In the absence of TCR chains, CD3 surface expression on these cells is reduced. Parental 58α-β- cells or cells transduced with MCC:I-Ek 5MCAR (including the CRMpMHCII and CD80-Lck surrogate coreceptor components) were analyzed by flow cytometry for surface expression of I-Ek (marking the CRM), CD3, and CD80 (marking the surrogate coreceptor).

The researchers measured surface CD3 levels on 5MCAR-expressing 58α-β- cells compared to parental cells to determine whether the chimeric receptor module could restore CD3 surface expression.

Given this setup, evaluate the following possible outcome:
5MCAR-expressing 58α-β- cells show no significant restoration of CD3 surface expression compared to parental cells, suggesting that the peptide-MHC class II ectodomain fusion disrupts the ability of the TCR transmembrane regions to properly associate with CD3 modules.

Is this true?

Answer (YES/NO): NO